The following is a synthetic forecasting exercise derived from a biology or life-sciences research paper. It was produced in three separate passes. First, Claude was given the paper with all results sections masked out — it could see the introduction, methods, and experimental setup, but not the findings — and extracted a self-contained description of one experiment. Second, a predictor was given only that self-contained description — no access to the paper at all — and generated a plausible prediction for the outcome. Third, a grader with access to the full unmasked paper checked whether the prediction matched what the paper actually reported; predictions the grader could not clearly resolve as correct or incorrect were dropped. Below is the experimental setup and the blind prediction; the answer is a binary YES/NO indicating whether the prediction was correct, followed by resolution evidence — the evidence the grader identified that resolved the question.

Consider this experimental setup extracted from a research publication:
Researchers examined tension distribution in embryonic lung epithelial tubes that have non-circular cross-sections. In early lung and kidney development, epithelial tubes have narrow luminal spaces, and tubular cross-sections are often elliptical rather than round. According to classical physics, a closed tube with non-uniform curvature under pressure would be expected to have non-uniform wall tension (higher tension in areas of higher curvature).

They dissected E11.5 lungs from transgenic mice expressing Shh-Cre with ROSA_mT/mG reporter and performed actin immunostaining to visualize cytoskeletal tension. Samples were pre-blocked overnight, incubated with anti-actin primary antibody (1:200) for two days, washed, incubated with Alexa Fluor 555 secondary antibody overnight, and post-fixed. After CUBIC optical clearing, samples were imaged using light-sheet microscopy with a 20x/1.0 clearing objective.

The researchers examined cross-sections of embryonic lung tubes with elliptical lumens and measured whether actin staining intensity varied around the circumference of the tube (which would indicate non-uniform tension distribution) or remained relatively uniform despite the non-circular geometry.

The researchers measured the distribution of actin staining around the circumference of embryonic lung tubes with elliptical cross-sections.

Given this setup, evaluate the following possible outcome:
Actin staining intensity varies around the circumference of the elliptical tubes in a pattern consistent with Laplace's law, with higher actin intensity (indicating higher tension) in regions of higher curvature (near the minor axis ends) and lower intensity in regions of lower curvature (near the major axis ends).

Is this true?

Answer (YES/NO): NO